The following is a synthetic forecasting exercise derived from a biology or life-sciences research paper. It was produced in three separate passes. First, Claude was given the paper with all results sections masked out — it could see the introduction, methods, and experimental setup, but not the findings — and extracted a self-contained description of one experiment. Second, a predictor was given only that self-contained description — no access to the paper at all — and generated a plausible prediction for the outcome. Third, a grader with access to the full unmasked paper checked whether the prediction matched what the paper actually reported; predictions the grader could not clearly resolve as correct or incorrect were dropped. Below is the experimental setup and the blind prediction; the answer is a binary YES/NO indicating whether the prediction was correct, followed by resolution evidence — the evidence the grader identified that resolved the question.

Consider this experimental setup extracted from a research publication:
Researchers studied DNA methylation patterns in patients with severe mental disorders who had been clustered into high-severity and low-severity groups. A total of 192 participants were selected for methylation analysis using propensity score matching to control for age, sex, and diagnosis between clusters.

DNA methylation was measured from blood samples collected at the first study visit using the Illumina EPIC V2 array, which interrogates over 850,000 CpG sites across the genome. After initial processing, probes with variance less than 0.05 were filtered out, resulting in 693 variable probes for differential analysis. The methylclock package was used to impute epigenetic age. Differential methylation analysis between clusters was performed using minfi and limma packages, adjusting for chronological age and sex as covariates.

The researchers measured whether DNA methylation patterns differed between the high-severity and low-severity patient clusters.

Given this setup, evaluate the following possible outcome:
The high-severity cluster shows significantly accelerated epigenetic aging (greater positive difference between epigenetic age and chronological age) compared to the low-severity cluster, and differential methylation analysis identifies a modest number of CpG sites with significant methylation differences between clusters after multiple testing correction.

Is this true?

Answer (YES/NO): NO